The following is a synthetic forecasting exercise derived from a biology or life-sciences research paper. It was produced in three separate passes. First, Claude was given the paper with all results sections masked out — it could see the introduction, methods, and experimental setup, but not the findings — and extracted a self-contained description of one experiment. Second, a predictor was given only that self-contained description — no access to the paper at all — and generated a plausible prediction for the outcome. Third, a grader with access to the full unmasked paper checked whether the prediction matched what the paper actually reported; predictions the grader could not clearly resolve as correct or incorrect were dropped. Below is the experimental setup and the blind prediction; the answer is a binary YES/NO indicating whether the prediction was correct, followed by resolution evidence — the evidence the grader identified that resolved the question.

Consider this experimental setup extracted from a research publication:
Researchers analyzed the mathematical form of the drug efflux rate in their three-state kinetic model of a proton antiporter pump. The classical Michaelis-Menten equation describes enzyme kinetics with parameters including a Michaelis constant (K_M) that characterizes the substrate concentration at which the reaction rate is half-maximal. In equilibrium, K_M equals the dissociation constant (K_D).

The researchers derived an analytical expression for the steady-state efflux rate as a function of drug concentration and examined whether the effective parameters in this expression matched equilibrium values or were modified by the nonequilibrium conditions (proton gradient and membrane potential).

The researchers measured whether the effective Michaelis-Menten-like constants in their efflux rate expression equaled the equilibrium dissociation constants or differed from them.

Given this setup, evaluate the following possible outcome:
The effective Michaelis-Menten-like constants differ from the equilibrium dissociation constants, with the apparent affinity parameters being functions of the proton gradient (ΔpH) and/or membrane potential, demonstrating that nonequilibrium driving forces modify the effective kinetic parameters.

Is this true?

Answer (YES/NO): YES